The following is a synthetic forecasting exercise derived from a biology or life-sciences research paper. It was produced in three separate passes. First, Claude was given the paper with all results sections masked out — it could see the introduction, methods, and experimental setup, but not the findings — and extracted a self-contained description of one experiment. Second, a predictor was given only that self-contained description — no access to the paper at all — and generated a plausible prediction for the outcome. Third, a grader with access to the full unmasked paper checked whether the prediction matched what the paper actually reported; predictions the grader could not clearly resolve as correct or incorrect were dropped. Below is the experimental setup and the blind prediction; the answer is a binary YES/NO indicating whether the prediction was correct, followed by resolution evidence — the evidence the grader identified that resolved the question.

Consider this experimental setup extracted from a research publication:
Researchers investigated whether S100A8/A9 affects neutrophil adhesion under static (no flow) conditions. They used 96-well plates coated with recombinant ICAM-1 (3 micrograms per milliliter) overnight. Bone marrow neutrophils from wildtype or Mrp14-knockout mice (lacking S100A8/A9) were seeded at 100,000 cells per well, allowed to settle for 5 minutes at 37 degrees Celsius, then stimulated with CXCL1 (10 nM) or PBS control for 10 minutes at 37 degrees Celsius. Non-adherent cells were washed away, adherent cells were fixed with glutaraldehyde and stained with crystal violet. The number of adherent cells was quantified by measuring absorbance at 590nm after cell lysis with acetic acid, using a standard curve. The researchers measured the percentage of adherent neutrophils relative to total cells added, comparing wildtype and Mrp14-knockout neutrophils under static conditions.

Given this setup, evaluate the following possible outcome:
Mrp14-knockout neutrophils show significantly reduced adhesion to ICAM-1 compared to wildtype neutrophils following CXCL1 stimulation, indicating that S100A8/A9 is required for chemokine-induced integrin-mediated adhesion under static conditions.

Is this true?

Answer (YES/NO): NO